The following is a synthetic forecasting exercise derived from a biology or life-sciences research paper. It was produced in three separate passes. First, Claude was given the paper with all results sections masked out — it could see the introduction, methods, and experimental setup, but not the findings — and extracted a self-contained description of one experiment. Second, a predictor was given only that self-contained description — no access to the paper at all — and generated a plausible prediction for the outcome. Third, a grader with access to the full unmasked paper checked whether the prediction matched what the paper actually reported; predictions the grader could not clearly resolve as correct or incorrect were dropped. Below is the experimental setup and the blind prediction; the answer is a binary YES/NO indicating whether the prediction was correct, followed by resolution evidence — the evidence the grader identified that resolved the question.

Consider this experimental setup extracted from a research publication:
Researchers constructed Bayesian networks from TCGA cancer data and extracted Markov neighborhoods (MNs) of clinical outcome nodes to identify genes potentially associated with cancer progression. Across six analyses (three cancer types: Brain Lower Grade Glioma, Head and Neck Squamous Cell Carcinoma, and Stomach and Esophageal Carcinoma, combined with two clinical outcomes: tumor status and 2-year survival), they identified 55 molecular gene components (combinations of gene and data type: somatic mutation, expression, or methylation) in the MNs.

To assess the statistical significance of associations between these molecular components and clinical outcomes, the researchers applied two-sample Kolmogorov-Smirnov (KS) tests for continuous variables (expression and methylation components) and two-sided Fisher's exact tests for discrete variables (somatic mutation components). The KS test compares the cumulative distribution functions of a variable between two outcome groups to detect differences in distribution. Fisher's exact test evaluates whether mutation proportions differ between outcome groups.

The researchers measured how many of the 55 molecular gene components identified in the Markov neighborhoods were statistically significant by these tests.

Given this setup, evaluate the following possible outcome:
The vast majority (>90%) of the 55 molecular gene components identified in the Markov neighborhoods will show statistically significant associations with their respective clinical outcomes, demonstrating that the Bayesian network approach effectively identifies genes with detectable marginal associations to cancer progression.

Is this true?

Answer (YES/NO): NO